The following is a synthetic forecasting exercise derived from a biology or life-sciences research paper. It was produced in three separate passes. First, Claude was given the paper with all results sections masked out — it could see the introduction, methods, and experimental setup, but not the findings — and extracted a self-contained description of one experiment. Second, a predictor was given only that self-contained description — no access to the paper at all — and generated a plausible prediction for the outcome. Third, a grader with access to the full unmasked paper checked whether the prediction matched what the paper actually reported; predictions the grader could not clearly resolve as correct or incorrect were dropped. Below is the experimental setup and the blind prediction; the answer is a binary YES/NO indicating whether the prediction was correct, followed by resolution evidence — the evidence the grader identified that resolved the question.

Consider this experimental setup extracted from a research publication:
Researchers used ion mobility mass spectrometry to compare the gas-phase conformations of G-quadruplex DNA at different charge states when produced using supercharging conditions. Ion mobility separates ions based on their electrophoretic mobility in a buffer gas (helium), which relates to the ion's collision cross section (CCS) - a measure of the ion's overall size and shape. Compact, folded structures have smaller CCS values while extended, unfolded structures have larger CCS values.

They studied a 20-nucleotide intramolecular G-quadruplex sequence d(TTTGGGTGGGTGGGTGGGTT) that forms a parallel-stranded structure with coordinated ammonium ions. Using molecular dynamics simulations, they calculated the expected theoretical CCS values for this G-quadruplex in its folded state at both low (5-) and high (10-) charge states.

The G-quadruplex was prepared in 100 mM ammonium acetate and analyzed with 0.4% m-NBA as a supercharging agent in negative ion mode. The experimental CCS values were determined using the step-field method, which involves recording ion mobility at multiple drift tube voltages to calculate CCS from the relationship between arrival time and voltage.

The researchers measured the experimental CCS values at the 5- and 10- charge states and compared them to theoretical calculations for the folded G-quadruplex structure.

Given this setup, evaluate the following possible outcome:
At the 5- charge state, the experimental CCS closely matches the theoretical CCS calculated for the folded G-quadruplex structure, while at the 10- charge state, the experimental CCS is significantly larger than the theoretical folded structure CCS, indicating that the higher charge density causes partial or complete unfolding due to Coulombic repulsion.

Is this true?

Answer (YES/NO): YES